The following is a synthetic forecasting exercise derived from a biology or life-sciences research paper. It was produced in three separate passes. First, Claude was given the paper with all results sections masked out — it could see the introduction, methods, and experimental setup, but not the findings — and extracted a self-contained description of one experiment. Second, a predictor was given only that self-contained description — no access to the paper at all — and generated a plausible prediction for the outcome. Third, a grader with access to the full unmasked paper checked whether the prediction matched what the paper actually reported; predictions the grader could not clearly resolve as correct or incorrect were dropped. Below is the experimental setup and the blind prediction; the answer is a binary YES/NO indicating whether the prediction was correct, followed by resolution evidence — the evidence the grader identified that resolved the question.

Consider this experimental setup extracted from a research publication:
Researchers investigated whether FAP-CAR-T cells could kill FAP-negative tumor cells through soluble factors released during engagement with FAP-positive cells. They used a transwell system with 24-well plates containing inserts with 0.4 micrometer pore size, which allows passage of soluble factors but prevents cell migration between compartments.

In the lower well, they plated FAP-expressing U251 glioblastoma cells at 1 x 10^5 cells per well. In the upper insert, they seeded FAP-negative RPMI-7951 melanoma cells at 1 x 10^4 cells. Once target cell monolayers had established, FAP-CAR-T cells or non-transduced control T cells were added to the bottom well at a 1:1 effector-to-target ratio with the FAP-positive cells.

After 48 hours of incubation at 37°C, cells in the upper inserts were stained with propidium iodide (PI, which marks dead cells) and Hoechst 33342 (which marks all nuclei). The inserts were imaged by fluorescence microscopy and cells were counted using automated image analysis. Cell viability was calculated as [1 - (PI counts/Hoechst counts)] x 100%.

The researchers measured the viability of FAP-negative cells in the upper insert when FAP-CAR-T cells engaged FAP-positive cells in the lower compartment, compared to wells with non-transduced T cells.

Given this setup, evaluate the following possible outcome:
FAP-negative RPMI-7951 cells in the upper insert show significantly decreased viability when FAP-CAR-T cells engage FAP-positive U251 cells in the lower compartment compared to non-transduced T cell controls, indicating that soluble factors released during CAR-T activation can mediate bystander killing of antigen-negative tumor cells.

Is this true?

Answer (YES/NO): YES